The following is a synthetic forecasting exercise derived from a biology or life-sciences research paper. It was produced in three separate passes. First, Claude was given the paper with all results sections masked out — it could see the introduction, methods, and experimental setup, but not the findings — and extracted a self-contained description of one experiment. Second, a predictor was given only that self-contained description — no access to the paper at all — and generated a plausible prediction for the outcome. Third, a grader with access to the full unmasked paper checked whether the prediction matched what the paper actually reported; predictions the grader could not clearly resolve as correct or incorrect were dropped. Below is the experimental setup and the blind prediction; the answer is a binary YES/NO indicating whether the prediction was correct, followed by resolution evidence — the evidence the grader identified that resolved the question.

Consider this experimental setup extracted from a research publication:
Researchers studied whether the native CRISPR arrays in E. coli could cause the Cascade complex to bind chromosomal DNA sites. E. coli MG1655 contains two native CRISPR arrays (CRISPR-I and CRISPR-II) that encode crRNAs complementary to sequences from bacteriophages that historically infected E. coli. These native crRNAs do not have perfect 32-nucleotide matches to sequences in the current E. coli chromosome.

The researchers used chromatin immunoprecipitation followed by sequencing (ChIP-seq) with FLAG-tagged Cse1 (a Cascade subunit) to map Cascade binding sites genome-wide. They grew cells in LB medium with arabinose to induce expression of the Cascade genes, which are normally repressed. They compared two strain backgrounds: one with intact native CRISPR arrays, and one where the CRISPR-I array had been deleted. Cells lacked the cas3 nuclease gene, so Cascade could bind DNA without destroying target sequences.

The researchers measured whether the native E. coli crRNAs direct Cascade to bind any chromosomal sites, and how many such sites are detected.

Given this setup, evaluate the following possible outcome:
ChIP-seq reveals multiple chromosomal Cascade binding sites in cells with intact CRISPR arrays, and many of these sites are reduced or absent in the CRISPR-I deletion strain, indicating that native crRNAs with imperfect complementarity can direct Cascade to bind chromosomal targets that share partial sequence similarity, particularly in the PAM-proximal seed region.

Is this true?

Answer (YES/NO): YES